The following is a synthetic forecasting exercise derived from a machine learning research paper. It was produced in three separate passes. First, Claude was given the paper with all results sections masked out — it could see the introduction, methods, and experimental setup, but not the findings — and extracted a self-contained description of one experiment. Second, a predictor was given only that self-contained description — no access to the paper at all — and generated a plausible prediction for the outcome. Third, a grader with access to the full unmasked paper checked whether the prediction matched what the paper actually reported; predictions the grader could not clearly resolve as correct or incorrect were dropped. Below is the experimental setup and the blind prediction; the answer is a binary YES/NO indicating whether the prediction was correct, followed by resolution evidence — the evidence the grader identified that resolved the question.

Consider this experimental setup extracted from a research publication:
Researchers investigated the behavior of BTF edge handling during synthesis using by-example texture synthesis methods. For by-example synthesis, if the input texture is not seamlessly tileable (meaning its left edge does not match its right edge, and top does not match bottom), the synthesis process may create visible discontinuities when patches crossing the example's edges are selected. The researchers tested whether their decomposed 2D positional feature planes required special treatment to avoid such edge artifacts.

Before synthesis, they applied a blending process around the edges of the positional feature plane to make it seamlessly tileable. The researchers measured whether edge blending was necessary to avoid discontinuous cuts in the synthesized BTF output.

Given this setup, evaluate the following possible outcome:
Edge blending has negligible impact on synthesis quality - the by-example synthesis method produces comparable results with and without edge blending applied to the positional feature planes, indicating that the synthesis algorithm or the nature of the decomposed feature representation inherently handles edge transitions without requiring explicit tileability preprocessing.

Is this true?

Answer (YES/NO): NO